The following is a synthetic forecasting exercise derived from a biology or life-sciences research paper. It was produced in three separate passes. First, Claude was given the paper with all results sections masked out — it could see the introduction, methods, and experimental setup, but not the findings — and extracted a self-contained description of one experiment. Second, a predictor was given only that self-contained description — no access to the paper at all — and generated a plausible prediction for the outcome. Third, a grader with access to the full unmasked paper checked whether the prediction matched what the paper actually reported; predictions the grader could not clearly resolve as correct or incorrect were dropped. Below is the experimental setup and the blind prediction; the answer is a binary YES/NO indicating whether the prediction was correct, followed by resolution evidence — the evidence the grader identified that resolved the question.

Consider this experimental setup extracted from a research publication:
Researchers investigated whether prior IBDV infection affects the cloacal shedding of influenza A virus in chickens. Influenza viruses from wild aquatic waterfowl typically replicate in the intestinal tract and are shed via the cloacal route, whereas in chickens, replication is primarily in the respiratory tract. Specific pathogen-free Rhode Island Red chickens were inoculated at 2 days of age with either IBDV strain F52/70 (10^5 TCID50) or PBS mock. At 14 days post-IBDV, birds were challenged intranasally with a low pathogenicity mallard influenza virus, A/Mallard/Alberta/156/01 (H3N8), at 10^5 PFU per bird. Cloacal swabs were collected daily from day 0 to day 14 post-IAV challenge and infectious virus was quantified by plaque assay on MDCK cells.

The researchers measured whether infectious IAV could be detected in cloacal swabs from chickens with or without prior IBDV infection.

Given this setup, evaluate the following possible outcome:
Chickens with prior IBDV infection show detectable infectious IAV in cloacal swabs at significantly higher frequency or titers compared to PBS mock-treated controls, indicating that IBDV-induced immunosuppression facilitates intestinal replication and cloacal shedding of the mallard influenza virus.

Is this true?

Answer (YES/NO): NO